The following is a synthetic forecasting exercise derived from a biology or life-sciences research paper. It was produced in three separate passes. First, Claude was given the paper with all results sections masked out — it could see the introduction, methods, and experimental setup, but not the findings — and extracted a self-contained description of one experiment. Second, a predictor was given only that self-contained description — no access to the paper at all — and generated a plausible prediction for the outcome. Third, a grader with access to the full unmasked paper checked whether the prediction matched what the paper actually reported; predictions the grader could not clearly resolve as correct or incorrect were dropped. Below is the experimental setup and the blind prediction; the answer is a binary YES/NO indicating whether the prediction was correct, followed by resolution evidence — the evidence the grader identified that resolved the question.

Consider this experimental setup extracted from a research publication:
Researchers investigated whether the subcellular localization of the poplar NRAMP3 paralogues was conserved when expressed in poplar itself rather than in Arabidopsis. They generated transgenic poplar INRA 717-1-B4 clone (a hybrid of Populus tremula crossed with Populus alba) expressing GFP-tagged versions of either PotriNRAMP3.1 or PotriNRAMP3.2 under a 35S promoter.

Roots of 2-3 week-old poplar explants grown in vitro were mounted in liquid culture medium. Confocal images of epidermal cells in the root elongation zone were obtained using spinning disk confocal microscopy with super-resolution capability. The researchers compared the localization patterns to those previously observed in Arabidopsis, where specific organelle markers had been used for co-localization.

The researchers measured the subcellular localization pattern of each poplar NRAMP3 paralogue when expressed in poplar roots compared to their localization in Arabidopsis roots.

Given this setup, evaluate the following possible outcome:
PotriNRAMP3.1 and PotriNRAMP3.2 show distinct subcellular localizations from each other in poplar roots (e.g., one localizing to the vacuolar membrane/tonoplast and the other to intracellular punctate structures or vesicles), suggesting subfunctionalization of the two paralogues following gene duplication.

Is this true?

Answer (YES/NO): NO